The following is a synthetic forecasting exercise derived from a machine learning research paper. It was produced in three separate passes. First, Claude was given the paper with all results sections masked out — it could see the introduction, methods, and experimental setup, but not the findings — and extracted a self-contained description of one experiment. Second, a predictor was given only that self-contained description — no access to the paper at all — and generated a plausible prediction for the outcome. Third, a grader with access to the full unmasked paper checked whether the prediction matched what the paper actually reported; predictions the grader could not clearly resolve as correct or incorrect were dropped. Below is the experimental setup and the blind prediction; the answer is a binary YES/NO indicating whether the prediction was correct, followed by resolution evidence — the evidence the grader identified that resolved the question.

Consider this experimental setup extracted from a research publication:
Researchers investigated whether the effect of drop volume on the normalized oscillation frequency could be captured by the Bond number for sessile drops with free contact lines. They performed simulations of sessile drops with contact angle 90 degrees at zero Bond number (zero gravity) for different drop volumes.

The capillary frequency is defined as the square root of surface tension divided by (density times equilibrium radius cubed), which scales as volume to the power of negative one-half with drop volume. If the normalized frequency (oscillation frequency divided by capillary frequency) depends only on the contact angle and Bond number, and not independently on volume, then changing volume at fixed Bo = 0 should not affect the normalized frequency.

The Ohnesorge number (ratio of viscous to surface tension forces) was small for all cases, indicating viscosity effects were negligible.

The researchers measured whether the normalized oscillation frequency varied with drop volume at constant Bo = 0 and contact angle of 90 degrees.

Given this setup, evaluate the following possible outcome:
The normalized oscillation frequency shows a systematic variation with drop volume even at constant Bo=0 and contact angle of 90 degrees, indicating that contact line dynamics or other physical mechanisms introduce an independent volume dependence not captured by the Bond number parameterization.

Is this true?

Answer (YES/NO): NO